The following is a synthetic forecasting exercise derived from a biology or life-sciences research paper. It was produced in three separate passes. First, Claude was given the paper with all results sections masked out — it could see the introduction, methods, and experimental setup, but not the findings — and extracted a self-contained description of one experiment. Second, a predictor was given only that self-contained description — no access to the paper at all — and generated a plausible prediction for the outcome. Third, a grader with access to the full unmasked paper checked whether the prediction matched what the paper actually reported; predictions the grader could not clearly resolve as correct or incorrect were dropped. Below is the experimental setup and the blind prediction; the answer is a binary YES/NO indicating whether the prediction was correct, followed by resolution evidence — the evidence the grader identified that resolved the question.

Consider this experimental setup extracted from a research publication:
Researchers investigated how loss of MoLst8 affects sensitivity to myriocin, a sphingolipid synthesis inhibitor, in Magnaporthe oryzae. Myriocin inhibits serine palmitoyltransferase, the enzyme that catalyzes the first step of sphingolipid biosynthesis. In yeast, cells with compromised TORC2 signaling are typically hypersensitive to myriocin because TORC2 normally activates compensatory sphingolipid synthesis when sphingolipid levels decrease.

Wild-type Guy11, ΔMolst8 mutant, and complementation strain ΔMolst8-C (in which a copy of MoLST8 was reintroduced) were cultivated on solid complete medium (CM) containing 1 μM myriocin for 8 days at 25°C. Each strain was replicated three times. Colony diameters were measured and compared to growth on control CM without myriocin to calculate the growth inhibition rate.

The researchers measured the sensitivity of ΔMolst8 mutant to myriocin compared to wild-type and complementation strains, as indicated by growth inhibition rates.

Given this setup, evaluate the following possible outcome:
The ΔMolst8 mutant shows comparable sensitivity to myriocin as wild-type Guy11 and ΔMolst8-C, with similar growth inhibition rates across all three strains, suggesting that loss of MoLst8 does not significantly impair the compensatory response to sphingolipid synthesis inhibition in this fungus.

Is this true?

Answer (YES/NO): NO